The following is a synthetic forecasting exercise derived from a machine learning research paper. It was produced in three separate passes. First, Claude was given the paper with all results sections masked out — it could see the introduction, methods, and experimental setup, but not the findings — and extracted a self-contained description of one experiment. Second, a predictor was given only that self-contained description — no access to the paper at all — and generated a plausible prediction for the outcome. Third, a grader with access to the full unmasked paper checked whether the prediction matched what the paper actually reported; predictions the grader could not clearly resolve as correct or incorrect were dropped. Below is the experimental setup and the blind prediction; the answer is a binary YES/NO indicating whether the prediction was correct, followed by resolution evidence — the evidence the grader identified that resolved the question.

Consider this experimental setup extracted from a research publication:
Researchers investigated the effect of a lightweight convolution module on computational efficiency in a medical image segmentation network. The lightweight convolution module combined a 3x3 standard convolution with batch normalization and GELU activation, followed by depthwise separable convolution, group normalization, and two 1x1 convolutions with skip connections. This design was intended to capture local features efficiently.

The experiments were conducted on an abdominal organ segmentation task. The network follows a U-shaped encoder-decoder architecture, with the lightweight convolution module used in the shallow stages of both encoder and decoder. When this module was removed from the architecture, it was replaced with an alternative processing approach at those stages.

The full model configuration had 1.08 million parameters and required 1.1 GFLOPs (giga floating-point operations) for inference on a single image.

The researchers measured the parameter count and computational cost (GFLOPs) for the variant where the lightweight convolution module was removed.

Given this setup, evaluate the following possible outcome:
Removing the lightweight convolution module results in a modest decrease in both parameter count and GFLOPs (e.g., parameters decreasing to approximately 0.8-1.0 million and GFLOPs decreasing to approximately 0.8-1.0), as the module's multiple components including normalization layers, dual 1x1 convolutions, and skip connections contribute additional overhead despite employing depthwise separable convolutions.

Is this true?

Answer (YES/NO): NO